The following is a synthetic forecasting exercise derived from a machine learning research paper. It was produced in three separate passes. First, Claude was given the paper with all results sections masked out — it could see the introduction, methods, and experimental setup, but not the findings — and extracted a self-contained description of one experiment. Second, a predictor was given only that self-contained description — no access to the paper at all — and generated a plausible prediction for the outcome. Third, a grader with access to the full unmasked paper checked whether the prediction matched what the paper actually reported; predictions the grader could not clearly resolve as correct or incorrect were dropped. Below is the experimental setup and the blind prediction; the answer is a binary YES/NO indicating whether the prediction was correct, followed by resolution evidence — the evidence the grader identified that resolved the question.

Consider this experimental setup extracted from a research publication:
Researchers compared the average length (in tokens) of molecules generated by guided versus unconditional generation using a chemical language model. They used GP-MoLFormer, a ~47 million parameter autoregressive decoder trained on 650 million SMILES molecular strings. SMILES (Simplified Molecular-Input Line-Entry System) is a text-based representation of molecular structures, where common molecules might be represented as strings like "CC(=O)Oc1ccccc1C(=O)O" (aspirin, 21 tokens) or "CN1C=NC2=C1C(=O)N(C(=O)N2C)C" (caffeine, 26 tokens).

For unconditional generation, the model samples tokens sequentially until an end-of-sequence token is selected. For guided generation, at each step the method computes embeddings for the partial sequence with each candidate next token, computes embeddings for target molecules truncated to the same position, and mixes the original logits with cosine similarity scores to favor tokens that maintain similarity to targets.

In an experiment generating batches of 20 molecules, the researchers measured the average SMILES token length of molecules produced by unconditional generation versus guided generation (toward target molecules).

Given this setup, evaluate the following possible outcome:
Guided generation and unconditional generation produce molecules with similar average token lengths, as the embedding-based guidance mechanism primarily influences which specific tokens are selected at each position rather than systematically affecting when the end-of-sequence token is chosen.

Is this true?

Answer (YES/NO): YES